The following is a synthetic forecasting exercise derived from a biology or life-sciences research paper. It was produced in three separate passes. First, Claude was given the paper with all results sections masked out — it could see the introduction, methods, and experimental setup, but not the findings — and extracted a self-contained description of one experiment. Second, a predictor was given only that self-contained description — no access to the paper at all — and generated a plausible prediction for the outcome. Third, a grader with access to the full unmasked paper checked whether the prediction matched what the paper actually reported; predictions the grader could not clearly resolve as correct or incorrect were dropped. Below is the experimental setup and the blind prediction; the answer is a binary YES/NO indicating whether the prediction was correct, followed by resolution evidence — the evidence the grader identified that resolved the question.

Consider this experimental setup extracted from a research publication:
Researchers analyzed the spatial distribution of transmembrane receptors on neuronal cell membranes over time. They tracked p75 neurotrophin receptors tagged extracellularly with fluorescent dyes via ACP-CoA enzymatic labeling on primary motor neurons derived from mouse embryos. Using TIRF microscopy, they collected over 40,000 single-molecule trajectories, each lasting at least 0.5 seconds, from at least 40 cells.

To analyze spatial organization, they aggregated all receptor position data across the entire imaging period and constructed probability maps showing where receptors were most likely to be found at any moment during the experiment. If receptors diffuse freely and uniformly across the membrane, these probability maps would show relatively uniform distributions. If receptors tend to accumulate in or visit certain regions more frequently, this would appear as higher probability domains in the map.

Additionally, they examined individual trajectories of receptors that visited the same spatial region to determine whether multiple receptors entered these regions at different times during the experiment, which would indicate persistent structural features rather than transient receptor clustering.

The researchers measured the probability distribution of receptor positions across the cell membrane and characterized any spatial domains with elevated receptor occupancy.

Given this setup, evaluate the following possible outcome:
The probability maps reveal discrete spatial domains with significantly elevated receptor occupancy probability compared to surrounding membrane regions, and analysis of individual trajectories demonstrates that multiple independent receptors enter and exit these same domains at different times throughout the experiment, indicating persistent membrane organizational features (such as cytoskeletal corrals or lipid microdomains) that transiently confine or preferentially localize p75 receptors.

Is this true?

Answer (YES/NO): YES